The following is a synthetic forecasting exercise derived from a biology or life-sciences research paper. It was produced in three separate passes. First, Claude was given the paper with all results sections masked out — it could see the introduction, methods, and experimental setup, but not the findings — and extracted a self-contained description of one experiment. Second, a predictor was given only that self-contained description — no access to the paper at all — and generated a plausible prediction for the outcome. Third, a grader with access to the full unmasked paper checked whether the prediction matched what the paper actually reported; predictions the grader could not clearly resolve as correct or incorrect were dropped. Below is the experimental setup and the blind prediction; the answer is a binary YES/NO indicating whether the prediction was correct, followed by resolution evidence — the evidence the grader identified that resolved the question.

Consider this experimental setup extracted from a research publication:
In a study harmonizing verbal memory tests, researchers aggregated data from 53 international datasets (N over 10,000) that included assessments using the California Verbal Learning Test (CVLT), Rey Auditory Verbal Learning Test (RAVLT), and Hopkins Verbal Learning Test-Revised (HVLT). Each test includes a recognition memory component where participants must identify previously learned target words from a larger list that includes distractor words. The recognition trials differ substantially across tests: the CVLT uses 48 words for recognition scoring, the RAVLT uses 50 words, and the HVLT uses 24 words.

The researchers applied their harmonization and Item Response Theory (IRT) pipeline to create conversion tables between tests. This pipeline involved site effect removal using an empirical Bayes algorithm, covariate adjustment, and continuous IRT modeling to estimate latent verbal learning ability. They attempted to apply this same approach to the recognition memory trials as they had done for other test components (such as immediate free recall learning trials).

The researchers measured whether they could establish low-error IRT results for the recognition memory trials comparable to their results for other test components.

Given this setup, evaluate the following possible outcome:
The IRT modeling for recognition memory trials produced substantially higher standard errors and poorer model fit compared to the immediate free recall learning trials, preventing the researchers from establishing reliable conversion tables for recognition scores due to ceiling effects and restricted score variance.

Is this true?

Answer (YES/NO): NO